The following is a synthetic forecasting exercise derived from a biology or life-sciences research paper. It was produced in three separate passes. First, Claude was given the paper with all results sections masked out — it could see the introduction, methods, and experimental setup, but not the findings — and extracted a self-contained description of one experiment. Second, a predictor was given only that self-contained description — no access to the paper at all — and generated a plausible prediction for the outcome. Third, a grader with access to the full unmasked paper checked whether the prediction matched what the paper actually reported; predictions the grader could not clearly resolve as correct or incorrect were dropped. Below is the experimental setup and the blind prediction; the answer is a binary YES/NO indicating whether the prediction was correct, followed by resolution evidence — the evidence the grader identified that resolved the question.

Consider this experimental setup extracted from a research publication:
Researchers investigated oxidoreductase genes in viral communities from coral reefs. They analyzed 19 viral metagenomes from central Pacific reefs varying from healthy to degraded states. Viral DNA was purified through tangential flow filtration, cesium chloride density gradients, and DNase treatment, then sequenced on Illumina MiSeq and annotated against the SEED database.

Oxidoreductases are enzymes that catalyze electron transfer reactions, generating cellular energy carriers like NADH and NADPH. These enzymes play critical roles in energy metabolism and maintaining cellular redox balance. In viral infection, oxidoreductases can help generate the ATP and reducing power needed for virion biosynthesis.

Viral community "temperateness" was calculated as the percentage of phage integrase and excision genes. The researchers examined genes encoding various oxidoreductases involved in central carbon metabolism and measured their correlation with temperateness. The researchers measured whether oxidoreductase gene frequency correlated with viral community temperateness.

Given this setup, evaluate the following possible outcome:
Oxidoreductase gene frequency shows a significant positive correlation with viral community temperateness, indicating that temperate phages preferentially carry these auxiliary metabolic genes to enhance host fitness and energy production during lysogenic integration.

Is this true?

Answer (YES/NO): NO